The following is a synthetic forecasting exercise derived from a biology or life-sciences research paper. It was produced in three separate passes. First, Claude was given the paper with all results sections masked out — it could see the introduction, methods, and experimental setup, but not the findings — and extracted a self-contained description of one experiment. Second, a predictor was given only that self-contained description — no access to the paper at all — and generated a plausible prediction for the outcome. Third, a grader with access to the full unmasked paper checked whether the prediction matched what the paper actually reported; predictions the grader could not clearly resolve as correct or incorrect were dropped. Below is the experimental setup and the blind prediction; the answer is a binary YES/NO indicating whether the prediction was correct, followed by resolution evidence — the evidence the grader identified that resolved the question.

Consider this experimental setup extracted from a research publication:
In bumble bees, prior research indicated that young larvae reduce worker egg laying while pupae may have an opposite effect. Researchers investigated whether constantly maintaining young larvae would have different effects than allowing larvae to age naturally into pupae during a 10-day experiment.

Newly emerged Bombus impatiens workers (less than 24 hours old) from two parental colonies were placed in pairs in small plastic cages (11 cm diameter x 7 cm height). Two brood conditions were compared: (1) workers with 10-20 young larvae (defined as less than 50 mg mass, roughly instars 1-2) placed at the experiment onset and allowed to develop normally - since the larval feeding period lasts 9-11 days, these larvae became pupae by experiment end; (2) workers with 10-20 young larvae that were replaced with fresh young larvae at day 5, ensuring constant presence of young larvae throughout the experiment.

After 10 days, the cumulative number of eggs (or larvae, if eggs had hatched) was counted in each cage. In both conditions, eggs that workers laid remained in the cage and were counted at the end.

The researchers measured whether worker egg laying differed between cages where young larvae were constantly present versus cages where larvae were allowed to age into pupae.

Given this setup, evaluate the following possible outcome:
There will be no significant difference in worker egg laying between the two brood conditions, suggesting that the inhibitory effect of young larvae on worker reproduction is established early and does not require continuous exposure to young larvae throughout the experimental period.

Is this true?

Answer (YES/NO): NO